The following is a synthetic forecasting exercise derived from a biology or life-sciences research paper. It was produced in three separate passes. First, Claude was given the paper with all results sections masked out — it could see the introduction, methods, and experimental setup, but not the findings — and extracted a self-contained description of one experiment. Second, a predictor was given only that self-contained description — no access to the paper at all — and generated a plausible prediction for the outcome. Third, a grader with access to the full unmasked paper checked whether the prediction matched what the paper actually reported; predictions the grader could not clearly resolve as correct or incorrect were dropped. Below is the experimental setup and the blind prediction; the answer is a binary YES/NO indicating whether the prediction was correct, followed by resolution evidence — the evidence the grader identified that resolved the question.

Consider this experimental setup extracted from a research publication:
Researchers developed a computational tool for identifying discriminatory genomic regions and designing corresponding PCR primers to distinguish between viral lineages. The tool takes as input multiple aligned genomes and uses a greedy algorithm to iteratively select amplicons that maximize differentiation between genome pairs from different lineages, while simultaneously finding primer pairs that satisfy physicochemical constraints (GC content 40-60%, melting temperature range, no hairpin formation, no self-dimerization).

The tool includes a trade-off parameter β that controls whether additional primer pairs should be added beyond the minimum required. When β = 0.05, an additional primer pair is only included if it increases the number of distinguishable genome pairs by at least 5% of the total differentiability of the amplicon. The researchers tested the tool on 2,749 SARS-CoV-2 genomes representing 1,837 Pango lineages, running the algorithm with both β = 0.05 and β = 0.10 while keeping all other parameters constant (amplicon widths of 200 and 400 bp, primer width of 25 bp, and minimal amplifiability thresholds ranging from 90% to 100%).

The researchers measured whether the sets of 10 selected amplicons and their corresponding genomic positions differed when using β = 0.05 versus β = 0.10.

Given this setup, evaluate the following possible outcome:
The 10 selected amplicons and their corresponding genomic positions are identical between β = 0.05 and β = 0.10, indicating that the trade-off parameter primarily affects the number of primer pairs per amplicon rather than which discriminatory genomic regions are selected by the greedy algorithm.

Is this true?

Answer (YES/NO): YES